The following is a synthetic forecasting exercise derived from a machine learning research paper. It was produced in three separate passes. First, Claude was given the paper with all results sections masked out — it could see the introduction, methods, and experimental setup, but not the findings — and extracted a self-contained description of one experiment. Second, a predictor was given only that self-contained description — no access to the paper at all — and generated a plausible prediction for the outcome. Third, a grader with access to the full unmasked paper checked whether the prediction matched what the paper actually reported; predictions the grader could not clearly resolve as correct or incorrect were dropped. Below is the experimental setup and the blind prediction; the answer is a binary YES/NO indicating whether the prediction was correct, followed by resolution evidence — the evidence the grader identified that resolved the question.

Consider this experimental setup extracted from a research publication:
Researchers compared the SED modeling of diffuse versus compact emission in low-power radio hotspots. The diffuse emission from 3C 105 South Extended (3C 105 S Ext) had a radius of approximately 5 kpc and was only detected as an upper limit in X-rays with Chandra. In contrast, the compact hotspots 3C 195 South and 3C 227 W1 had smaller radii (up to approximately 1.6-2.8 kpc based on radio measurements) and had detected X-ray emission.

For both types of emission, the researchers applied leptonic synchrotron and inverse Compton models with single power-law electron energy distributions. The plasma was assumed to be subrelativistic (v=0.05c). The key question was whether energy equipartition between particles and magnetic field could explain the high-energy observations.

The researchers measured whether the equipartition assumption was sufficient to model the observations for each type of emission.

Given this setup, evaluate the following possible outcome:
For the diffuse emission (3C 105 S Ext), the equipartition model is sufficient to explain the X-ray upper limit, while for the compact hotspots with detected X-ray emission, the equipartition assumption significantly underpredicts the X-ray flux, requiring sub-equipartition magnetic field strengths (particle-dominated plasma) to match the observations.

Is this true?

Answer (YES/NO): YES